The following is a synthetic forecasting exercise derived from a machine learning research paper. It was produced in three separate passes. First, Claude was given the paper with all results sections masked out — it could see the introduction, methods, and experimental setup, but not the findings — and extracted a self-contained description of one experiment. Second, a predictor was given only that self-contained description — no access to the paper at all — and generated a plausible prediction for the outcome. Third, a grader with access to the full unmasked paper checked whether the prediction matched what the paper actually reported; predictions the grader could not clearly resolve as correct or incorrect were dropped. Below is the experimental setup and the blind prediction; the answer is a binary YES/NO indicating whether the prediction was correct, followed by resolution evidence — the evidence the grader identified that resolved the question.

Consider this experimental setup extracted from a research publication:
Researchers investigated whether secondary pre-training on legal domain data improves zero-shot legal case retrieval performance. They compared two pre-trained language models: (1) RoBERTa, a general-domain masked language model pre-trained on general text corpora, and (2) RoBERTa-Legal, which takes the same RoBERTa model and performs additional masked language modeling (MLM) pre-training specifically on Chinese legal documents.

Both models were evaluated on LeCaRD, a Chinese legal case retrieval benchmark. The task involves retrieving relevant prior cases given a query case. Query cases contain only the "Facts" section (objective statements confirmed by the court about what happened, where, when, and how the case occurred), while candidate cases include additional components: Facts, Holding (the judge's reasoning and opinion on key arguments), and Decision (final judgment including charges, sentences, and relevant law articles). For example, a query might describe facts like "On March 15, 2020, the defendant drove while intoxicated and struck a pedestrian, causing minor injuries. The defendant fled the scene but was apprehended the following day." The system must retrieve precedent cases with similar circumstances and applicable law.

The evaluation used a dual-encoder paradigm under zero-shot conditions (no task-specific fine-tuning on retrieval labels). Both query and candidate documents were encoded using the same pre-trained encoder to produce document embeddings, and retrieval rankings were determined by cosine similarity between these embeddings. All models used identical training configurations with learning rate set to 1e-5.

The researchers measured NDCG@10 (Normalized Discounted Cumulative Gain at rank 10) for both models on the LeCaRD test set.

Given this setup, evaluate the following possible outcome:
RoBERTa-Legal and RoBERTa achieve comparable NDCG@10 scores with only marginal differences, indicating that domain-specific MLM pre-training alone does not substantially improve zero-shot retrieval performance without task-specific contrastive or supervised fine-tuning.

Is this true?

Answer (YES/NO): YES